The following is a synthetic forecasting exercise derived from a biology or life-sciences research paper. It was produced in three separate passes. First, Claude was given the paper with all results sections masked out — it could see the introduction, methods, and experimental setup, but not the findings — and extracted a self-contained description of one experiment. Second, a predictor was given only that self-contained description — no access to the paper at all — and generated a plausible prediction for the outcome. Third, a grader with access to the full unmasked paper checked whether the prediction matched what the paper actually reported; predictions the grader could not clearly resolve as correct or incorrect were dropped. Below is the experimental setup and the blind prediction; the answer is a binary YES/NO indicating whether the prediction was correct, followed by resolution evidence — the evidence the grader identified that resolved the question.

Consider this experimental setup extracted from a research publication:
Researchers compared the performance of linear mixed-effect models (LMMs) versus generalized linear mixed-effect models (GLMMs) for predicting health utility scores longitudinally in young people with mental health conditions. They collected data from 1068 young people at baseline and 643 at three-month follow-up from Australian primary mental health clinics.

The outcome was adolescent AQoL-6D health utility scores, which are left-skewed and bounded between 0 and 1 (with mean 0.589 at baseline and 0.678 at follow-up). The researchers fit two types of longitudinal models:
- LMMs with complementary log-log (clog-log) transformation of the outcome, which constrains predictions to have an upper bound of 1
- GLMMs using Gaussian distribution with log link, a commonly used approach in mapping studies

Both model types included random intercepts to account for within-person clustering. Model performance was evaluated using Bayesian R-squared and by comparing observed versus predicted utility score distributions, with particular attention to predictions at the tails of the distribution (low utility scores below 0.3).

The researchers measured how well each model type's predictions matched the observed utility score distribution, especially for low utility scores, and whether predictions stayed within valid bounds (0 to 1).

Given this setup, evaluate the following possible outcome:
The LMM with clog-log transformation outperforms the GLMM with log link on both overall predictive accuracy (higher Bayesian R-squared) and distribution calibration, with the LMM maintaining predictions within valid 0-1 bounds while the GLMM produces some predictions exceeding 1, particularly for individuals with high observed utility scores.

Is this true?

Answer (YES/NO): YES